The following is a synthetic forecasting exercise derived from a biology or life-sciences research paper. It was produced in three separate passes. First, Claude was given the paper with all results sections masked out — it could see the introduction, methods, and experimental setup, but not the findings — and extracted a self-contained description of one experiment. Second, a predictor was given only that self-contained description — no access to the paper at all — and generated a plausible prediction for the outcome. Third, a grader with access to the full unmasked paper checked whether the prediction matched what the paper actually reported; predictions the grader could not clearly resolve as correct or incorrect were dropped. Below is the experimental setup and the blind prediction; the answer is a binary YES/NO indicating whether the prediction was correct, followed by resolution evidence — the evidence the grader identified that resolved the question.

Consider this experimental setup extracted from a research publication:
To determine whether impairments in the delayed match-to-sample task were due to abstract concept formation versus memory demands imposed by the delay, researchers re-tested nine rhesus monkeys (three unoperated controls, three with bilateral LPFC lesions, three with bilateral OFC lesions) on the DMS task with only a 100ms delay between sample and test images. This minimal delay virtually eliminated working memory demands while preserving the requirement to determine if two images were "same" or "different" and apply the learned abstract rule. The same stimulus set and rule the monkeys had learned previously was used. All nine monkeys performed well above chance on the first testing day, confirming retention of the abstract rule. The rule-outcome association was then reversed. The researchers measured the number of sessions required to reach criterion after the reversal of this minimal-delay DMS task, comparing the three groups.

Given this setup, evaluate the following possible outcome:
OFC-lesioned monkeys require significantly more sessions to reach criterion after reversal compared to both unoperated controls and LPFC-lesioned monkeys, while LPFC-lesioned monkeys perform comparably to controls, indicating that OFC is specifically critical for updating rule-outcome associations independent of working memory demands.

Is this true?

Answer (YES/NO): NO